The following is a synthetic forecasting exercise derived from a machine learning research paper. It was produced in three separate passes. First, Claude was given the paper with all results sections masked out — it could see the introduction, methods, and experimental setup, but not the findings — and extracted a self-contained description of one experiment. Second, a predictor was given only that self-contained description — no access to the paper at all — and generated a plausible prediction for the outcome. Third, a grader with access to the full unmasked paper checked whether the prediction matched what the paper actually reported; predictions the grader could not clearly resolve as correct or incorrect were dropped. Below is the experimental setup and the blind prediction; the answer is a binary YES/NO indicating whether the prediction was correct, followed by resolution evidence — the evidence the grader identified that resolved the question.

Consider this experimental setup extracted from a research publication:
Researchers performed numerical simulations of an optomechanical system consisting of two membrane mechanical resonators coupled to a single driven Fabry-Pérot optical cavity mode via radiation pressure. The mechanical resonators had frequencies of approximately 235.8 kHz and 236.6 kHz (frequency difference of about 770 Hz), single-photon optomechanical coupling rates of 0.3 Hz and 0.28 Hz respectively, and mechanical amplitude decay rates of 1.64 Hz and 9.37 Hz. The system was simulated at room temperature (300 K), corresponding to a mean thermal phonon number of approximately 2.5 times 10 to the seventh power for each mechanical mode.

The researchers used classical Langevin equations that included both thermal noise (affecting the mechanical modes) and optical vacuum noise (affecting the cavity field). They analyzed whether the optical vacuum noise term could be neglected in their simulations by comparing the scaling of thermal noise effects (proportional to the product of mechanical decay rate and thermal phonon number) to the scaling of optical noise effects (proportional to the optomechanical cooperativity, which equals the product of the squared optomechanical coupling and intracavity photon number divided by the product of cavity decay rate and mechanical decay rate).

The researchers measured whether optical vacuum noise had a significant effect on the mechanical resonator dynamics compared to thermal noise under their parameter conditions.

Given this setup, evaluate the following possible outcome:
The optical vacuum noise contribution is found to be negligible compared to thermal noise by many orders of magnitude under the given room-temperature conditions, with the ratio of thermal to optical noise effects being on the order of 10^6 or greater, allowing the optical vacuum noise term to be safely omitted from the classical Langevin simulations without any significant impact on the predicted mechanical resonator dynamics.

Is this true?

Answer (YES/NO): YES